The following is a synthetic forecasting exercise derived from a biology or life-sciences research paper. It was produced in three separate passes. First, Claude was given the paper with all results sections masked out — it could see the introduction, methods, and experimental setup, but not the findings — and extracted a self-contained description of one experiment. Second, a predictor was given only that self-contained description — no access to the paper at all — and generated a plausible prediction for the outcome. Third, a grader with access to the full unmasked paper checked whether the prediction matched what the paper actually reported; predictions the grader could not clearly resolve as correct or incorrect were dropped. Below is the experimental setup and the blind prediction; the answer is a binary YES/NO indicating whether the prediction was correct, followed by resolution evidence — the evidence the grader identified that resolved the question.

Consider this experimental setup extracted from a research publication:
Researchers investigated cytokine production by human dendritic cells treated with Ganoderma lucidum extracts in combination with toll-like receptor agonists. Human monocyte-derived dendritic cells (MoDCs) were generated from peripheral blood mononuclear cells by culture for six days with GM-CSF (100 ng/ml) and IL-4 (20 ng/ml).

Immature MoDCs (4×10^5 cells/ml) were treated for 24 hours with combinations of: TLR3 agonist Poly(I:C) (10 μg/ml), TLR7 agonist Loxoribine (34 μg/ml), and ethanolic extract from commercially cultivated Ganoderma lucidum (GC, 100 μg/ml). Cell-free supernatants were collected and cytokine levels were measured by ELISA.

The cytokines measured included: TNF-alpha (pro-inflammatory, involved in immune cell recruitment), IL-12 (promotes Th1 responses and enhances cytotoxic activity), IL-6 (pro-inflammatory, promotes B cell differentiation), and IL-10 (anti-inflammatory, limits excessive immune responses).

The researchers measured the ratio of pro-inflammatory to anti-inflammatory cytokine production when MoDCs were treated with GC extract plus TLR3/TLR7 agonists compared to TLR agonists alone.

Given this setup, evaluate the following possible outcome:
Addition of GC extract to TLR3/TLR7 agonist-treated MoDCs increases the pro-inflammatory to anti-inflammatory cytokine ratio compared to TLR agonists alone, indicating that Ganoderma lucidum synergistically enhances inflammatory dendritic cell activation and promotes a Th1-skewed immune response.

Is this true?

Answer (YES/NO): NO